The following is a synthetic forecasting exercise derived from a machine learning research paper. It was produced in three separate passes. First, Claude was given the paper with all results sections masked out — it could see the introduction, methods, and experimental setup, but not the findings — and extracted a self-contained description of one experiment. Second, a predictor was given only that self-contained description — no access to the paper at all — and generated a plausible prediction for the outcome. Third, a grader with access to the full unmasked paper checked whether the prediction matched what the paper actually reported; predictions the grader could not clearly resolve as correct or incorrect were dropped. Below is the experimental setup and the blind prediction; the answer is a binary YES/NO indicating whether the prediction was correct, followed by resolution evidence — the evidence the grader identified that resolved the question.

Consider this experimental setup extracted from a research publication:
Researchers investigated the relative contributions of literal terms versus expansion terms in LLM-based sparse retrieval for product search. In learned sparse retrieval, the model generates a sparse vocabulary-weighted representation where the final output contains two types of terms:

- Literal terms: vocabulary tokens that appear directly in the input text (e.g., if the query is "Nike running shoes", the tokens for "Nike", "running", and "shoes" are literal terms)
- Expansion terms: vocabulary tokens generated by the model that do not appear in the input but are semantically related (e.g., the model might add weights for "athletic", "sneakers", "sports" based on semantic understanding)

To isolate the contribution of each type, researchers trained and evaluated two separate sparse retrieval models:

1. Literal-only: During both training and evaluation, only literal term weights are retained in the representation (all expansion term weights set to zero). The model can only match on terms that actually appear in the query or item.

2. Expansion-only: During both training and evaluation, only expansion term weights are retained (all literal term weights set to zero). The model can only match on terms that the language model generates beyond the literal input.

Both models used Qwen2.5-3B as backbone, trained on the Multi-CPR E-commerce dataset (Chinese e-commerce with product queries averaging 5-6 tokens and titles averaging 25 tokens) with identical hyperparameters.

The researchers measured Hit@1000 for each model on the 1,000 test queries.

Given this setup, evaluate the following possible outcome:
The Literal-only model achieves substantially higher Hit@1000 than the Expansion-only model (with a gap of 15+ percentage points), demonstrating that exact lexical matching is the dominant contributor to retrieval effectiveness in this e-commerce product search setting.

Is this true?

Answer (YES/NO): NO